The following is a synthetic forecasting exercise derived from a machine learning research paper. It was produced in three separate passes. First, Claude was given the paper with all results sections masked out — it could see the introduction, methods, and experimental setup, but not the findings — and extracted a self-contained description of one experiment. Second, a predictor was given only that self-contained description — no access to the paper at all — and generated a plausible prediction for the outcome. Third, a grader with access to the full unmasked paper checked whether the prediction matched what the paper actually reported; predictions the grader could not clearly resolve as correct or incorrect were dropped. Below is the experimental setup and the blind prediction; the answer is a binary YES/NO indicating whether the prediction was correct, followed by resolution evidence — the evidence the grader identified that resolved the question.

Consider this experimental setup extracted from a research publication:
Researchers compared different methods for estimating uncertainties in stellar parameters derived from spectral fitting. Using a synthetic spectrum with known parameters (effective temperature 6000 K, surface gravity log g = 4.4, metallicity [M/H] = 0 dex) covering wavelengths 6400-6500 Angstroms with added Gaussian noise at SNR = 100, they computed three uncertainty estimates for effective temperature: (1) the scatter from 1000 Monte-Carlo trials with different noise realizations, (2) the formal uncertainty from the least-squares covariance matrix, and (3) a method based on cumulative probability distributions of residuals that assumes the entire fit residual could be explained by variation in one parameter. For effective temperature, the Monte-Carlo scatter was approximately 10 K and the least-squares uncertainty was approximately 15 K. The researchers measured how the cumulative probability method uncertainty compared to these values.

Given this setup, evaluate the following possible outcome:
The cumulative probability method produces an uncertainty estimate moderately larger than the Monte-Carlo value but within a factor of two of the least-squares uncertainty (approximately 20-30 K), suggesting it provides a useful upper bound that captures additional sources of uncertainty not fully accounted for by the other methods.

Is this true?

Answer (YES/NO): NO